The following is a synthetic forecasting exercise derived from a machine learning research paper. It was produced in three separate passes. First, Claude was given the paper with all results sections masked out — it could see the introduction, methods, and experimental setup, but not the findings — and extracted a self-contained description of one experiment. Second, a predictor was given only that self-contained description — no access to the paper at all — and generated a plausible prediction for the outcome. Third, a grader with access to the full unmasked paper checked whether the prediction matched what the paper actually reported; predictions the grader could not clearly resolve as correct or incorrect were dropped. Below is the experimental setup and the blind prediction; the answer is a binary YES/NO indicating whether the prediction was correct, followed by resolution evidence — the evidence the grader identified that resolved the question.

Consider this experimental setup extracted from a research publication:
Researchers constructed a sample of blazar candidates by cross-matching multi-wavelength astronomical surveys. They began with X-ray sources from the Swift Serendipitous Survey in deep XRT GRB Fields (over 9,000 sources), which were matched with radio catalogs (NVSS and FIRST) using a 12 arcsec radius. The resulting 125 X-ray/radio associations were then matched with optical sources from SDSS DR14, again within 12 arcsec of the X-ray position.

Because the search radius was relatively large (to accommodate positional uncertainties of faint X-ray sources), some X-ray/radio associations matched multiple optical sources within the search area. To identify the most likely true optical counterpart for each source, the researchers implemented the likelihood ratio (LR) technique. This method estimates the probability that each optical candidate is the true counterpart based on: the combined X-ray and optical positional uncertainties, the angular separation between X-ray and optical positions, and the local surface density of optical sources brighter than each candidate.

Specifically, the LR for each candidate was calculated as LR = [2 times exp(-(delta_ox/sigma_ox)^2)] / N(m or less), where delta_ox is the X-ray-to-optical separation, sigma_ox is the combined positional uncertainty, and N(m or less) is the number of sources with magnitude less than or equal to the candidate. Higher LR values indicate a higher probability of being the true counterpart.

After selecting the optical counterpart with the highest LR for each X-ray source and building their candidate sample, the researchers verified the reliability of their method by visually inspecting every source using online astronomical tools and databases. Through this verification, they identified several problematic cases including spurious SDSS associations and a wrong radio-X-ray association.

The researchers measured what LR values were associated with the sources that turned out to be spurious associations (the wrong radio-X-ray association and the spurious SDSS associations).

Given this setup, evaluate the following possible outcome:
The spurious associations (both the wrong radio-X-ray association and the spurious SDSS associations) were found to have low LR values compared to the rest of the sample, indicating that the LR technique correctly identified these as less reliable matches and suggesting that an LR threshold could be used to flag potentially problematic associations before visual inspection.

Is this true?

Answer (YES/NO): YES